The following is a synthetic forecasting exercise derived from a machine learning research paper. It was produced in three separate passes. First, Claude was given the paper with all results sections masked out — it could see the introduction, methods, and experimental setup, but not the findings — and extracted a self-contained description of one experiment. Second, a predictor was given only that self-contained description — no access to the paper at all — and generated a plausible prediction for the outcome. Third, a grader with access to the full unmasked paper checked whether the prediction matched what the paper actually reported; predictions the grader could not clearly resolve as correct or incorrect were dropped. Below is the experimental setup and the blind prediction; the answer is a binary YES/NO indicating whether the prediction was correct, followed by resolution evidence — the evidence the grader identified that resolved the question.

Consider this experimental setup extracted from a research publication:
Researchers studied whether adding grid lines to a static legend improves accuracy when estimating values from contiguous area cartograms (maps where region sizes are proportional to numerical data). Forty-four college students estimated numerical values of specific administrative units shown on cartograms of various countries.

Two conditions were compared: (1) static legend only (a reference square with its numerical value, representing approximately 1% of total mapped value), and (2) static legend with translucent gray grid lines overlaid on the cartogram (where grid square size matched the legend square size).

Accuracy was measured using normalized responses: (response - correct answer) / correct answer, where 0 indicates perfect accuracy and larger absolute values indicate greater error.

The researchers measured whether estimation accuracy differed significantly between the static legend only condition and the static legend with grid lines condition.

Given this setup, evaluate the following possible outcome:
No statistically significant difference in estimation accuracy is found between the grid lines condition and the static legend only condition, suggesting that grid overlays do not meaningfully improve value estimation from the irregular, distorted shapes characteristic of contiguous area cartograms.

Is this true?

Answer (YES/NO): YES